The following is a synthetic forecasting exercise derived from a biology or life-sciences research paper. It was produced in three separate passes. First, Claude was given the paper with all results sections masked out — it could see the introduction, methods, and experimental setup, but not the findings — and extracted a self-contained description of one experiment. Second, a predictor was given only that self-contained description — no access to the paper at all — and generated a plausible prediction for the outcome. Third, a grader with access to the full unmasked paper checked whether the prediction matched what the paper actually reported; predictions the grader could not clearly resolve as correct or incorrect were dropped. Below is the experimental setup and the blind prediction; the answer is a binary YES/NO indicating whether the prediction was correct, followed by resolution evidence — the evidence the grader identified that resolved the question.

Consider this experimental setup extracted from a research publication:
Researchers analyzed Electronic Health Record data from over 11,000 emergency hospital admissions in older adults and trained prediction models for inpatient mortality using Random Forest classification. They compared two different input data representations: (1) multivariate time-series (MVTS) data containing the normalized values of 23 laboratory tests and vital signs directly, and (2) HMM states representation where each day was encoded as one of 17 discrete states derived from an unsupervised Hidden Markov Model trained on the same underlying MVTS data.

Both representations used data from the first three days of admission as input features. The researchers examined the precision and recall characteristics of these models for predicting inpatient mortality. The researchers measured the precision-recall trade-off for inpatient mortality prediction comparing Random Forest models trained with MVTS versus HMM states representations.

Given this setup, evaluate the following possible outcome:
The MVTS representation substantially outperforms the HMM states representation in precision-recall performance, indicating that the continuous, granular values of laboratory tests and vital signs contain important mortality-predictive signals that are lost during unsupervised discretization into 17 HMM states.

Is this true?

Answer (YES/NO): NO